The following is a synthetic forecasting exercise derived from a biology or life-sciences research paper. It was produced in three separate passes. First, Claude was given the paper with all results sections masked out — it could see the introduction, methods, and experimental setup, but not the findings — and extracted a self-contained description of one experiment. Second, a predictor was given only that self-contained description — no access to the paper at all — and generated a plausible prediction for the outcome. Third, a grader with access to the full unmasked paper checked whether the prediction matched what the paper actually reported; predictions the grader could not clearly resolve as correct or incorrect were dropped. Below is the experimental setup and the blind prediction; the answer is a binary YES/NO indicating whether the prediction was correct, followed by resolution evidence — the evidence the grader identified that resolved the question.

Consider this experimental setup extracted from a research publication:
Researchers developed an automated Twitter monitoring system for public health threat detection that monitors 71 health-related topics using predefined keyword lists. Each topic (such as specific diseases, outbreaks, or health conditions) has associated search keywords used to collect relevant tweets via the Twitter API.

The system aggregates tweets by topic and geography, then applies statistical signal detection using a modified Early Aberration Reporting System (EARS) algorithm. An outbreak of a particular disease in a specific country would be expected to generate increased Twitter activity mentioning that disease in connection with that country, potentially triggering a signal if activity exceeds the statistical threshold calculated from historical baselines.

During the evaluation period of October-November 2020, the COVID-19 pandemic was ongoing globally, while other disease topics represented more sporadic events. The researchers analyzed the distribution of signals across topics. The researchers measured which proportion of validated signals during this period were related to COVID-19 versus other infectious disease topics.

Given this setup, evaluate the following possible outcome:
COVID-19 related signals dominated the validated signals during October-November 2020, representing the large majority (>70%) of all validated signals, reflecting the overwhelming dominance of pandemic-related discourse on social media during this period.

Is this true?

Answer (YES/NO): NO